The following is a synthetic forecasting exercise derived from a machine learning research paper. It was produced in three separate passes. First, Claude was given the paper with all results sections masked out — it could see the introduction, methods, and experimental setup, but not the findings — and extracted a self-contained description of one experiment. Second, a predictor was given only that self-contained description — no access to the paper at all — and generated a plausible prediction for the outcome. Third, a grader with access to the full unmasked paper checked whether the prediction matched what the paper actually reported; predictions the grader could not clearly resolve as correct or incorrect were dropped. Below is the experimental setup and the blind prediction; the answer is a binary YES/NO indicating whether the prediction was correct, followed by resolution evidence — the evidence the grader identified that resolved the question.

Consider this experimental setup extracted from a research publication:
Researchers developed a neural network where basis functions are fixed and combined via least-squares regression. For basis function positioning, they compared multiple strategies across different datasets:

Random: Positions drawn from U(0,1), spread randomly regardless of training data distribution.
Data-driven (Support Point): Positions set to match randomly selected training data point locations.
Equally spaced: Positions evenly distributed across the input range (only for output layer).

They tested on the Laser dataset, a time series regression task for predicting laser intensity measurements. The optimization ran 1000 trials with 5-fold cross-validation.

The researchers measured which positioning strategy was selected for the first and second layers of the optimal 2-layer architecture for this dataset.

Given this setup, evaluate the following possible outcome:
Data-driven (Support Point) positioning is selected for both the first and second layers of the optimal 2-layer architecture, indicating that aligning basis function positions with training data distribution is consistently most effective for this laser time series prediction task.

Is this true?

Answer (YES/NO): YES